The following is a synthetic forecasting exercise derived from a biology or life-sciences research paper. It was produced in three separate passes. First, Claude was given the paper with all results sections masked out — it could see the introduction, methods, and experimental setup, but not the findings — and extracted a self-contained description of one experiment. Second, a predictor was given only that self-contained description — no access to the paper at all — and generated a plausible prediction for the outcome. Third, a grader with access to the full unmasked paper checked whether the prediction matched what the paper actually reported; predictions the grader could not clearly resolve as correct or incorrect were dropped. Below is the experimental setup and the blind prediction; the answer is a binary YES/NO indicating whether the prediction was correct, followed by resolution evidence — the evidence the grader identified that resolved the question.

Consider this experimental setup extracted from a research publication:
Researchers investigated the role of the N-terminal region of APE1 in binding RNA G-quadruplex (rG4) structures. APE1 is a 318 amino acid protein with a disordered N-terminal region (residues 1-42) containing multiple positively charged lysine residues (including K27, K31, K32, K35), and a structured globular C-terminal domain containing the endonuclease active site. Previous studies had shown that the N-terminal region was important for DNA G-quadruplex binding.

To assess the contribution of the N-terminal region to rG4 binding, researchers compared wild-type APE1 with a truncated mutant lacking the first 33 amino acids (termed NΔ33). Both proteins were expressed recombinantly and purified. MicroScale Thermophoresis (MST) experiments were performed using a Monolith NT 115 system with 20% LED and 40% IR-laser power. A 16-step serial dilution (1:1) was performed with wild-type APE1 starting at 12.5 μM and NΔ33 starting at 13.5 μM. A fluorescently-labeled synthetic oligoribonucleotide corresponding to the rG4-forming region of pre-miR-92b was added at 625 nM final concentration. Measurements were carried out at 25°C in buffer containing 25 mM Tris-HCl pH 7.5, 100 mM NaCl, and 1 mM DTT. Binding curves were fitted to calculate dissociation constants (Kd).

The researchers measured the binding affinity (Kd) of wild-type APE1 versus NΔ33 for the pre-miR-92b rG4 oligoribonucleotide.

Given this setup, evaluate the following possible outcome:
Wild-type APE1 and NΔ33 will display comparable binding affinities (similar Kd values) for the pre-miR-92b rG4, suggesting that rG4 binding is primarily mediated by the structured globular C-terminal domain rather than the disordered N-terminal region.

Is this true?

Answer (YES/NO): NO